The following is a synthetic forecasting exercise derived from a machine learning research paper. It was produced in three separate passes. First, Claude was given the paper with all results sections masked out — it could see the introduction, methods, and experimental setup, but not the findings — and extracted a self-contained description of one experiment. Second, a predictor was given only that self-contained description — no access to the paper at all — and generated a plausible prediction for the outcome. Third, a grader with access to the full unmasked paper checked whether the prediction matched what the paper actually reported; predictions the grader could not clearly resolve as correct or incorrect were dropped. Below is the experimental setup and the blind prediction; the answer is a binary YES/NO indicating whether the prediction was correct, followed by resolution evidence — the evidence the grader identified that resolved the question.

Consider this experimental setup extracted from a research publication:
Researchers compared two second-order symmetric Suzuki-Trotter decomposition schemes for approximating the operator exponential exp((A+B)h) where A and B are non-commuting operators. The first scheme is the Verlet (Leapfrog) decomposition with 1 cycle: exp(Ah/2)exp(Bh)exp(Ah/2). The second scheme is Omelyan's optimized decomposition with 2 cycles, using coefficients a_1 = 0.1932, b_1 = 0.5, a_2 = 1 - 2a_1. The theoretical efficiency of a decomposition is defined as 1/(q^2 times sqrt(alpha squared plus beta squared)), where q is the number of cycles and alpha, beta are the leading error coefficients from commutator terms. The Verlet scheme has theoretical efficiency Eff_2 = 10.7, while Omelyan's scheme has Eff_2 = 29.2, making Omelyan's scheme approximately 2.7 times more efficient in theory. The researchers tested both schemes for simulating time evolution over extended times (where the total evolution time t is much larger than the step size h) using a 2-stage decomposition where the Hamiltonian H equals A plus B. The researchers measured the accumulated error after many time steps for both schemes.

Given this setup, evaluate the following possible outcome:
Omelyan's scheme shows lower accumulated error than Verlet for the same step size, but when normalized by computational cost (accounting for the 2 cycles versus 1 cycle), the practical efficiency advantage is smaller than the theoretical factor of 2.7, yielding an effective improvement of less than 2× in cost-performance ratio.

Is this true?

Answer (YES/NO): NO